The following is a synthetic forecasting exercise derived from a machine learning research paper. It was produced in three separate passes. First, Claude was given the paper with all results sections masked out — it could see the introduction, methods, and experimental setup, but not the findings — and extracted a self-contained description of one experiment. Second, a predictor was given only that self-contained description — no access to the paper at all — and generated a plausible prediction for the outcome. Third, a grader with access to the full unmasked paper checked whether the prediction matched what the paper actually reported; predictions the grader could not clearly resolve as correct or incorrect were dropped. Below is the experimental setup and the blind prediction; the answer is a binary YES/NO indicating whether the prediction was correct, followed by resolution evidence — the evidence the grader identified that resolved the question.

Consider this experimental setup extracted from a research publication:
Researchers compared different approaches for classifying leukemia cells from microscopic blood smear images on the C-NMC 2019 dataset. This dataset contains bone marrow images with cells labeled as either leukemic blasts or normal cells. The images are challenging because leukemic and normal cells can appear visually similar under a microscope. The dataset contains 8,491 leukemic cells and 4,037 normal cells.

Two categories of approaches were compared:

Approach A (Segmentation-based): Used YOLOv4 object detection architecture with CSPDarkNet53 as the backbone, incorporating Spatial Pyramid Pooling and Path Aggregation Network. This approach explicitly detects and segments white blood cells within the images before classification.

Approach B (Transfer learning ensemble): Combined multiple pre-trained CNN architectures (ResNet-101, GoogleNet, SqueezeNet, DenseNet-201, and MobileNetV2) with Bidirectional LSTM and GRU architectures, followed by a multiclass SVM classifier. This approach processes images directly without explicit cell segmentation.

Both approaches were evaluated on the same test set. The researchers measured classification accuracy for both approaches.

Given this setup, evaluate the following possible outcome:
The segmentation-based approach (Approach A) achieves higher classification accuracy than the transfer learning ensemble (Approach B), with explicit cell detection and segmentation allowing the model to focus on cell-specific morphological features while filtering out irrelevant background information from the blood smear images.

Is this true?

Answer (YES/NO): YES